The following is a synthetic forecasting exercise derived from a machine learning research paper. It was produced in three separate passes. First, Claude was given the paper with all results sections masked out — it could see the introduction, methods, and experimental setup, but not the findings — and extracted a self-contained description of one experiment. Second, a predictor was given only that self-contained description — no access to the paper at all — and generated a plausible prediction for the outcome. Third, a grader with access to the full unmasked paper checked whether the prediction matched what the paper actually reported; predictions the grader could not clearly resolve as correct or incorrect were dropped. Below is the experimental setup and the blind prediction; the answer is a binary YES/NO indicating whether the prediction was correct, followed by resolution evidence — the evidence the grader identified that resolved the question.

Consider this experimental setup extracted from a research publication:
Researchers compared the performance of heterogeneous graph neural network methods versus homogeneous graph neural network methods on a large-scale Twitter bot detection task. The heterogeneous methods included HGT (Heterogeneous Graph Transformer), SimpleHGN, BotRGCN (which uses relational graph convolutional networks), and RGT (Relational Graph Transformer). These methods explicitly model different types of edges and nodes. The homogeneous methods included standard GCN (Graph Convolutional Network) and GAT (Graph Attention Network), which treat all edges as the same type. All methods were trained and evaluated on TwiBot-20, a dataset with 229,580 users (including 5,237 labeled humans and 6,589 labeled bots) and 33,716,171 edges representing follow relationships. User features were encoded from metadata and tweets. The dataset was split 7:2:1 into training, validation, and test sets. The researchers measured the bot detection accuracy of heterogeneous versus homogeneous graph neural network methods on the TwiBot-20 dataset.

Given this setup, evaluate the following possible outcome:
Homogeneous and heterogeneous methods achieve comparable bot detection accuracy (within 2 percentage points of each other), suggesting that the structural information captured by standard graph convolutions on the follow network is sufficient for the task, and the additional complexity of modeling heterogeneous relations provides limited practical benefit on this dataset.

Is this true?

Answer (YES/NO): NO